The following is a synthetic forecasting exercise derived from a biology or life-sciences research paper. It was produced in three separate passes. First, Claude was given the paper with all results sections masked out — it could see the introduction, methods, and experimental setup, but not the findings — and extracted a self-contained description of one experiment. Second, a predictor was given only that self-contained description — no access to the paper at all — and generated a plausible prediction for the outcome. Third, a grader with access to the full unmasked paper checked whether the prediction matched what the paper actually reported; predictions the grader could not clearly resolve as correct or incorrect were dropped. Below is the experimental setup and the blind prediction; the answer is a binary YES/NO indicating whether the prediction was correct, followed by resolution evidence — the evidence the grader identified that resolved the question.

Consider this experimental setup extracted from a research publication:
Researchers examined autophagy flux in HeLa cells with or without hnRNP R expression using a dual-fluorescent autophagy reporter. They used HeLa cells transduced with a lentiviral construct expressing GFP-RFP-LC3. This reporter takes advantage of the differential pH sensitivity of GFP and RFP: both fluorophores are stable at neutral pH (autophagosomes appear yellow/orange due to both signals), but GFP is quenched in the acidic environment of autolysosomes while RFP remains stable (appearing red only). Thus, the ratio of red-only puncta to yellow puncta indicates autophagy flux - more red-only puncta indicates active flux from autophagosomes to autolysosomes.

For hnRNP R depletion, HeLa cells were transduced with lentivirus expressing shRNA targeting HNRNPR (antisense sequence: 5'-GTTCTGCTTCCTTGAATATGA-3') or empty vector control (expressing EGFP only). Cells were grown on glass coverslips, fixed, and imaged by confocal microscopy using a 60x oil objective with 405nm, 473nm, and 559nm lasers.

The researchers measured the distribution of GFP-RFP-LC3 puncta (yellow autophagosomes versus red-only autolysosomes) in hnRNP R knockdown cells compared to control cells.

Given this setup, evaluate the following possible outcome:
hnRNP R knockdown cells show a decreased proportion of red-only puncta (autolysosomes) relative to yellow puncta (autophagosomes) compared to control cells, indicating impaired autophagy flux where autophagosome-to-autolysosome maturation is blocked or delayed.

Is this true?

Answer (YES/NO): NO